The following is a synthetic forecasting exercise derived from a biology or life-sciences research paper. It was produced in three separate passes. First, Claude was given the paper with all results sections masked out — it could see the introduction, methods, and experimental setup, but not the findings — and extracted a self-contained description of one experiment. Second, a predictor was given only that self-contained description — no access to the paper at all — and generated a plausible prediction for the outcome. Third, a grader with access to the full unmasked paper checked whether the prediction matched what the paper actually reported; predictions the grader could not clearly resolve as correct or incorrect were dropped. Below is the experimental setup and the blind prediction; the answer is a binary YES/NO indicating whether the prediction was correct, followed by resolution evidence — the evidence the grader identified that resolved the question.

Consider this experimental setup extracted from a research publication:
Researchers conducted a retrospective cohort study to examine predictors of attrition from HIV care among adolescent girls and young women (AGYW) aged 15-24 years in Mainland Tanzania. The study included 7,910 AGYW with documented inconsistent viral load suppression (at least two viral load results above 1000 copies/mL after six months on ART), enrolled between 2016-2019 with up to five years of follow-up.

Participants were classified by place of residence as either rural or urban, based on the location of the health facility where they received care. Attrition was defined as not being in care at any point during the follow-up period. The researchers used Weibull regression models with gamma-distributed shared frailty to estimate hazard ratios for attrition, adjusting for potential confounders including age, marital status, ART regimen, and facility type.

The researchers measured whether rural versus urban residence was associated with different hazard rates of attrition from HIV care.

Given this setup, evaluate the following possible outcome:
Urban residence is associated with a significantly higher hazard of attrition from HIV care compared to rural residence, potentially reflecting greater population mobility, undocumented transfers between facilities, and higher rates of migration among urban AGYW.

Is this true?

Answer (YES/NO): NO